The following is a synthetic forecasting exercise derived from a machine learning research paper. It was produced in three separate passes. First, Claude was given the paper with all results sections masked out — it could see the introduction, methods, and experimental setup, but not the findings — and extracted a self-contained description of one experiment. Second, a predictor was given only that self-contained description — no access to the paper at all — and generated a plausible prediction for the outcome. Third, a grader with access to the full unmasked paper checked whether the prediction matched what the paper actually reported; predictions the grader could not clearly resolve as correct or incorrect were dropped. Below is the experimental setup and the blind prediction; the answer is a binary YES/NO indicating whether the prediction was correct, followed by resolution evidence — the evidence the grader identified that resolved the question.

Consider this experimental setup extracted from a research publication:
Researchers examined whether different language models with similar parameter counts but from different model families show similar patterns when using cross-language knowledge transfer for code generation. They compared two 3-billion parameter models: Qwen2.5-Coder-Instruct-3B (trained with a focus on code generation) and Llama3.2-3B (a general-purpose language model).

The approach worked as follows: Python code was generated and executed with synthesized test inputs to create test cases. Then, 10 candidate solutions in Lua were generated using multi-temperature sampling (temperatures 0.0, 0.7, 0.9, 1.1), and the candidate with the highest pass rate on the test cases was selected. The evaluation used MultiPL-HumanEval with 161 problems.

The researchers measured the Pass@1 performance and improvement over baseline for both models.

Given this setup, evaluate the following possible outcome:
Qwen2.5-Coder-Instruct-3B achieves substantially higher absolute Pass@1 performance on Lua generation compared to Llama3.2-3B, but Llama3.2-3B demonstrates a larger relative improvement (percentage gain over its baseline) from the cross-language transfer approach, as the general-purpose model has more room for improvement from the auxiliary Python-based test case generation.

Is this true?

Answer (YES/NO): YES